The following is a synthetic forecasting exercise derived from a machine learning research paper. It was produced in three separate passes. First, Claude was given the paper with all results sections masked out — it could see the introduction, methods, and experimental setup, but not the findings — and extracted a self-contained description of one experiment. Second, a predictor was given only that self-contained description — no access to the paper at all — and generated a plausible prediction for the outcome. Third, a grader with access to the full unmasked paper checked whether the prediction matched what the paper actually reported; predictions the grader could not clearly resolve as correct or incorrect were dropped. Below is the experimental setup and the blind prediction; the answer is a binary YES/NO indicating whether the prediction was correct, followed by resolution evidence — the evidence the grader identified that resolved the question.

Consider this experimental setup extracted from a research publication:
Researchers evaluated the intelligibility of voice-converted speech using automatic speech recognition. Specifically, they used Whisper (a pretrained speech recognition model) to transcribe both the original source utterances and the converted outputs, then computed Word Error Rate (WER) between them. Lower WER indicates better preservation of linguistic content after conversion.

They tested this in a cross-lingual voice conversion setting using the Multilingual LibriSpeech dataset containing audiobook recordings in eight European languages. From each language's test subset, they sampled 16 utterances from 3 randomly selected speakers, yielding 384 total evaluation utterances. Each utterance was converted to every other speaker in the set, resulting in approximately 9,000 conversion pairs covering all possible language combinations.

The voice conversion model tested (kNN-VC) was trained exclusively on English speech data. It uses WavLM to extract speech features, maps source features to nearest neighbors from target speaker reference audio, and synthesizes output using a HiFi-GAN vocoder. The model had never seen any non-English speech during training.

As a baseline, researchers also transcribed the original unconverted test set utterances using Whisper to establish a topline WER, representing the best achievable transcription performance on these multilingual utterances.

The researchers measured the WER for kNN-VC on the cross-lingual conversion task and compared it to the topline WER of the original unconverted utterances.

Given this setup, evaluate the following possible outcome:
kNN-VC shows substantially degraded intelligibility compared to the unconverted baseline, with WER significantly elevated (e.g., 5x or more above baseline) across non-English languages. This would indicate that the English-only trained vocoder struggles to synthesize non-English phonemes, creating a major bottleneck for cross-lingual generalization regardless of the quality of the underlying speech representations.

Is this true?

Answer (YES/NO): NO